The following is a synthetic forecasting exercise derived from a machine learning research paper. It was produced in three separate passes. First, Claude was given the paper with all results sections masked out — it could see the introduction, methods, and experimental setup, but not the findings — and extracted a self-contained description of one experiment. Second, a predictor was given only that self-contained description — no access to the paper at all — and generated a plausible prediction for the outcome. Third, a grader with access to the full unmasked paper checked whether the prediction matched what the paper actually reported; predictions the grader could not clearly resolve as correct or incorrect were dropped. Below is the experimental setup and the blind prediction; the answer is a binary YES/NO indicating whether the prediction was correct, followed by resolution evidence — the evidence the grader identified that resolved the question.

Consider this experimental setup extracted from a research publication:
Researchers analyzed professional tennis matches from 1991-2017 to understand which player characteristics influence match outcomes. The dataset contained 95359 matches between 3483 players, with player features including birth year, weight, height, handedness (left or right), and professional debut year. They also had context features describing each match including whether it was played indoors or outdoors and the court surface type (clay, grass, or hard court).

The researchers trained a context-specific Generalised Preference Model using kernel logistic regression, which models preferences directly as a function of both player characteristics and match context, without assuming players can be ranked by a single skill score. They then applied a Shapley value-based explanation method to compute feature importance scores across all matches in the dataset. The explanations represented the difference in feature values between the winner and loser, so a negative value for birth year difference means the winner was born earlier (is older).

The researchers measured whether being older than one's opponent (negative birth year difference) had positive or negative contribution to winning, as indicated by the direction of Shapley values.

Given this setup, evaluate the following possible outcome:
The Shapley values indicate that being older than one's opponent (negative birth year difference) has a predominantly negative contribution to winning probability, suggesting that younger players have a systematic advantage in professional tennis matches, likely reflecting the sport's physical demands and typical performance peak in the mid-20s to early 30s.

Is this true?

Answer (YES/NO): NO